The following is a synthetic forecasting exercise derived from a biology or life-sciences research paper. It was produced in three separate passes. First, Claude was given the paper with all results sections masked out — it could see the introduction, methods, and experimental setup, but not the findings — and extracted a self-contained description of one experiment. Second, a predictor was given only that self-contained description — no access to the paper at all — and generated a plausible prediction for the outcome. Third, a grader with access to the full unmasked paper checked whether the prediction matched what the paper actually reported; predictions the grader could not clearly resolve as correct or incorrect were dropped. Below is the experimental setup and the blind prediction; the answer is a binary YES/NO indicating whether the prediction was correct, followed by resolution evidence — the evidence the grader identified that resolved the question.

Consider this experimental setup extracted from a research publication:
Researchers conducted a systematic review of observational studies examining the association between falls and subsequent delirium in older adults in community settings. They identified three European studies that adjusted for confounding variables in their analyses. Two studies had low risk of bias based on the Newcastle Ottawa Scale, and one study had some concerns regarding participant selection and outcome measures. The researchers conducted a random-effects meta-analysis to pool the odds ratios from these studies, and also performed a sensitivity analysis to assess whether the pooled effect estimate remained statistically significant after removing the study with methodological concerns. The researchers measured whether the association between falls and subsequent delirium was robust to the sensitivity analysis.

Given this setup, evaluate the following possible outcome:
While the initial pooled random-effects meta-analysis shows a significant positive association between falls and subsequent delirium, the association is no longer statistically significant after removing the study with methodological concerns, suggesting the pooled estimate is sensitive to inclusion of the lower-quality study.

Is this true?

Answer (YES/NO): NO